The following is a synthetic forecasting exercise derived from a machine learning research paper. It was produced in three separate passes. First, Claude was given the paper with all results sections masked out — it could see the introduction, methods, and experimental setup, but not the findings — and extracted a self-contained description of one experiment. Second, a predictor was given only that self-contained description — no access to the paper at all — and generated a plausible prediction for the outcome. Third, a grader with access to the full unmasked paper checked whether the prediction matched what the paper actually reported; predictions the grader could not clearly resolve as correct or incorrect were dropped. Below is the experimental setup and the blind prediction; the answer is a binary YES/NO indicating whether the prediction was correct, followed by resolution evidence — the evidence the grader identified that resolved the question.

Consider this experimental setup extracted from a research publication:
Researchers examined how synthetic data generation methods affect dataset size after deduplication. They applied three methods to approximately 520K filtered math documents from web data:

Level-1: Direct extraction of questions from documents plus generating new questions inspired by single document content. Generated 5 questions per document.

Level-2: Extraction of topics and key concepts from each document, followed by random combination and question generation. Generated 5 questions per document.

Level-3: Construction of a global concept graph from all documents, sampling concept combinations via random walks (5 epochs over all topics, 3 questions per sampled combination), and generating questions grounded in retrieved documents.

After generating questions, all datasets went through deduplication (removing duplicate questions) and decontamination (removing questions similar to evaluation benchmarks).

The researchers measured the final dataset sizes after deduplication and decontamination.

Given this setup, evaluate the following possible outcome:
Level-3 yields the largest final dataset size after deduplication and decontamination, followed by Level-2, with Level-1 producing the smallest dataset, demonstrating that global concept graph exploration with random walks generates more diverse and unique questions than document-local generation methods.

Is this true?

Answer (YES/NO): NO